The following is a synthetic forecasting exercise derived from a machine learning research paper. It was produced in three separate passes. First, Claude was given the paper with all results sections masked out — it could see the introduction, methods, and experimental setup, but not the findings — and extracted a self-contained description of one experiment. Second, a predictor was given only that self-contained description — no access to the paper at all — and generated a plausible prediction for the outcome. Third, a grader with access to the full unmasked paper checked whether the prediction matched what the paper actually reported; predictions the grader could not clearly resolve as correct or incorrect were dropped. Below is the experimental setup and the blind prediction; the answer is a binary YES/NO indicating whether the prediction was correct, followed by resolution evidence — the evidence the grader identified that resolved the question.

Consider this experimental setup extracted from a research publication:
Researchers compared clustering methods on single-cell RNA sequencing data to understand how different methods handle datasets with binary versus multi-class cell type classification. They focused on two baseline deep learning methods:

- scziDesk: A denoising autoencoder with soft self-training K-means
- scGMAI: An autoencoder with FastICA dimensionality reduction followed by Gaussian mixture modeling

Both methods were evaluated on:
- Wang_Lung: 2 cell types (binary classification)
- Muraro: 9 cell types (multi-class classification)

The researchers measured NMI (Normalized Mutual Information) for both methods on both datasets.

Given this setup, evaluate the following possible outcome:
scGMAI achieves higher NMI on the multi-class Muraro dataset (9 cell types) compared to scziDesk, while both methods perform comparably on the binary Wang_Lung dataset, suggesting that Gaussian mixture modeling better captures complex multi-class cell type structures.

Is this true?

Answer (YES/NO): NO